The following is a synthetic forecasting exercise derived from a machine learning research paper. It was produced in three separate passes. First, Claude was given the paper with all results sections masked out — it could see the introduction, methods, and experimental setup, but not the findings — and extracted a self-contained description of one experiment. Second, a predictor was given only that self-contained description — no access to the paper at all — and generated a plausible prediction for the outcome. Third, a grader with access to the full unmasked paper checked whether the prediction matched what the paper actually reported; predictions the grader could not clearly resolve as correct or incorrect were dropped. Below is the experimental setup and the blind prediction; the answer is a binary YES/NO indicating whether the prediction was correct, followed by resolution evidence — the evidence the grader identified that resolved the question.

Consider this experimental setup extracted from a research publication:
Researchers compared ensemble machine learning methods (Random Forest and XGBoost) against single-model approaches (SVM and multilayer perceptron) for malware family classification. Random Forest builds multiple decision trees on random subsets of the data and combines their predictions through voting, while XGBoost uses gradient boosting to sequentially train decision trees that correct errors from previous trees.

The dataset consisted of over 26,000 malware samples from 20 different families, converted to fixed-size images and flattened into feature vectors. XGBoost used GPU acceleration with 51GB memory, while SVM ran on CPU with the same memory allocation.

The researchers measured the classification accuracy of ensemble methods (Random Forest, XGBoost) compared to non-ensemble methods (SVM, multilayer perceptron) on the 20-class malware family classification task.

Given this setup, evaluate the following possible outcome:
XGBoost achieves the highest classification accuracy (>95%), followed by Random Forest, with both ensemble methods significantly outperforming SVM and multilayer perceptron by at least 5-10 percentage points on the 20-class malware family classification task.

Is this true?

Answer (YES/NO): NO